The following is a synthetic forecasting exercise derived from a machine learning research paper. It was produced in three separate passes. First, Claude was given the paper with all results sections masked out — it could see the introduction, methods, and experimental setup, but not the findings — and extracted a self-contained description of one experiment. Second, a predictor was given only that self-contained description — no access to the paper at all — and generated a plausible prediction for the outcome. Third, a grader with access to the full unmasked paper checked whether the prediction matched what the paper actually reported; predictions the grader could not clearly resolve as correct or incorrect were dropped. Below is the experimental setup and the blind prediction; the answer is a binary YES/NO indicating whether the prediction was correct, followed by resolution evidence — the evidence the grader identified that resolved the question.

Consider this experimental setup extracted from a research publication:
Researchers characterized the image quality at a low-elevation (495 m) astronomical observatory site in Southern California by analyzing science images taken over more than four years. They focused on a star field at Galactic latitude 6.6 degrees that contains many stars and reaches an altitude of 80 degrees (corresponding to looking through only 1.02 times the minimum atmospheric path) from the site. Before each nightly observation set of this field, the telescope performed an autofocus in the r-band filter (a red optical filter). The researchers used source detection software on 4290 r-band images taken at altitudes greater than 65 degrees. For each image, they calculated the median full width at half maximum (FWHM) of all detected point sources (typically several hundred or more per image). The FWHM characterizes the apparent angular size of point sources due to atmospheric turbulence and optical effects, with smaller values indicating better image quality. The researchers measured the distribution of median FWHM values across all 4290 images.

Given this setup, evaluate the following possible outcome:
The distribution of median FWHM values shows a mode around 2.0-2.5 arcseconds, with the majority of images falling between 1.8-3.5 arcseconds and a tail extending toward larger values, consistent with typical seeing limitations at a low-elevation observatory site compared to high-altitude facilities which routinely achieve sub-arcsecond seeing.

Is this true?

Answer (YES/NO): NO